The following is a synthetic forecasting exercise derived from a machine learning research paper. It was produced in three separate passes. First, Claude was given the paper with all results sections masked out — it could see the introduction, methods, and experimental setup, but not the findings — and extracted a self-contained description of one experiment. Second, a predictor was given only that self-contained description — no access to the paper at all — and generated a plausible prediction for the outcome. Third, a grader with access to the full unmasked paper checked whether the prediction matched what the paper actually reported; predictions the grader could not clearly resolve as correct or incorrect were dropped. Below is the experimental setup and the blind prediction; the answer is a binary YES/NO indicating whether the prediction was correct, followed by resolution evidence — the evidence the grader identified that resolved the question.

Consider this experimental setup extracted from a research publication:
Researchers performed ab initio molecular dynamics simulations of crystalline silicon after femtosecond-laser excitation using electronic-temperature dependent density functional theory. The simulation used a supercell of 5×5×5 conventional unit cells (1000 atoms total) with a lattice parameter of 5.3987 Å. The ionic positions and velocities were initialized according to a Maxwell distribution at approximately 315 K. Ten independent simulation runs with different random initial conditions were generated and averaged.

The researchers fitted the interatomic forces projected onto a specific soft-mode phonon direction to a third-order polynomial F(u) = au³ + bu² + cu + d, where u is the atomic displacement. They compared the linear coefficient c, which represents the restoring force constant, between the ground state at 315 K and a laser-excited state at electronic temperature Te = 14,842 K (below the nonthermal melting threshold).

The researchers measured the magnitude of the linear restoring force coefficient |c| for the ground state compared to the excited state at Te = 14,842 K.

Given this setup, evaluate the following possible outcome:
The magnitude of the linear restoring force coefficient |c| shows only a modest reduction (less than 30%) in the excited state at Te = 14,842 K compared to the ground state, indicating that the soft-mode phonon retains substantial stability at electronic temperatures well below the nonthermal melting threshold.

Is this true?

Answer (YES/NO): NO